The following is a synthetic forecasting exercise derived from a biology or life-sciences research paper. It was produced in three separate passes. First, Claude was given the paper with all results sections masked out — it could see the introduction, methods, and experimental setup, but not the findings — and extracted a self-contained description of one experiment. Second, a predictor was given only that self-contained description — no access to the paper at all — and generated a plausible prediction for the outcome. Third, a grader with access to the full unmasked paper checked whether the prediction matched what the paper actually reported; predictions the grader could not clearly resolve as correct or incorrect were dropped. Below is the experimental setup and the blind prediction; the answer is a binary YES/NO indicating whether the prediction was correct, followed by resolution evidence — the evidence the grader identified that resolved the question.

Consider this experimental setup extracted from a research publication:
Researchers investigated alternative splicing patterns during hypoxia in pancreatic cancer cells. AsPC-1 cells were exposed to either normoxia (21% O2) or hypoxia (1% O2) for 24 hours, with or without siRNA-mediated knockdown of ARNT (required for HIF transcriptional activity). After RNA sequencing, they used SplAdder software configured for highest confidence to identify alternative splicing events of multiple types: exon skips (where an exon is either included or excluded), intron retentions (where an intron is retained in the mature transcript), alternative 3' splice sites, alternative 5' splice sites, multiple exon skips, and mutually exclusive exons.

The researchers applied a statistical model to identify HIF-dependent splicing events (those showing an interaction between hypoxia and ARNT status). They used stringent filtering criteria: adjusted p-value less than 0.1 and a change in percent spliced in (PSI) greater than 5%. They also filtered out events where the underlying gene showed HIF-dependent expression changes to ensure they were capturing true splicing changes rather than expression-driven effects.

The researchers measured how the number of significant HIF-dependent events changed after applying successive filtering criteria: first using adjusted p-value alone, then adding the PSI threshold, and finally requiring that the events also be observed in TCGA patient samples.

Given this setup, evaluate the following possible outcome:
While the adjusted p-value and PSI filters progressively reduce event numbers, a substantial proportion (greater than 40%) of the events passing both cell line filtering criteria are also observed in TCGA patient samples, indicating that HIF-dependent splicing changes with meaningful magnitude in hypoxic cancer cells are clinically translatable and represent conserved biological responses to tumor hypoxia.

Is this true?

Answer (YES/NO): YES